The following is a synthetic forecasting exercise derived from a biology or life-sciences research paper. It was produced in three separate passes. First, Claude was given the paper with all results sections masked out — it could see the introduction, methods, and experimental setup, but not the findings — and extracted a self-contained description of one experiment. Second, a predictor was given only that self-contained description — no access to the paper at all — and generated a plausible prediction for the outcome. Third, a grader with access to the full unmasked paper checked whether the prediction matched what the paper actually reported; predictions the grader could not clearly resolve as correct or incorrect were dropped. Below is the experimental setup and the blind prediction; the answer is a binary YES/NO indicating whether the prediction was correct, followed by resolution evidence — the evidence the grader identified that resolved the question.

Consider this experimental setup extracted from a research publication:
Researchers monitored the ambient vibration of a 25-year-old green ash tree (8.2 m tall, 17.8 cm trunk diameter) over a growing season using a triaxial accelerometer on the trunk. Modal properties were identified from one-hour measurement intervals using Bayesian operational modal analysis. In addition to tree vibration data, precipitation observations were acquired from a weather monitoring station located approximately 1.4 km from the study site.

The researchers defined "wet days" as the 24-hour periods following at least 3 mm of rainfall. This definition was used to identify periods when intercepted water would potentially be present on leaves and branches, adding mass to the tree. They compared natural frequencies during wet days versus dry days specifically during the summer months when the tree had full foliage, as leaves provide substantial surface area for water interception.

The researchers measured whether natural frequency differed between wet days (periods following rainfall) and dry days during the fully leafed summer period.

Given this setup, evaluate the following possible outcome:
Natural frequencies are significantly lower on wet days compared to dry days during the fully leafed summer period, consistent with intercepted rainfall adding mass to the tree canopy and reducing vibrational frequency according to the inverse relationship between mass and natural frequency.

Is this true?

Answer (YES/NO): YES